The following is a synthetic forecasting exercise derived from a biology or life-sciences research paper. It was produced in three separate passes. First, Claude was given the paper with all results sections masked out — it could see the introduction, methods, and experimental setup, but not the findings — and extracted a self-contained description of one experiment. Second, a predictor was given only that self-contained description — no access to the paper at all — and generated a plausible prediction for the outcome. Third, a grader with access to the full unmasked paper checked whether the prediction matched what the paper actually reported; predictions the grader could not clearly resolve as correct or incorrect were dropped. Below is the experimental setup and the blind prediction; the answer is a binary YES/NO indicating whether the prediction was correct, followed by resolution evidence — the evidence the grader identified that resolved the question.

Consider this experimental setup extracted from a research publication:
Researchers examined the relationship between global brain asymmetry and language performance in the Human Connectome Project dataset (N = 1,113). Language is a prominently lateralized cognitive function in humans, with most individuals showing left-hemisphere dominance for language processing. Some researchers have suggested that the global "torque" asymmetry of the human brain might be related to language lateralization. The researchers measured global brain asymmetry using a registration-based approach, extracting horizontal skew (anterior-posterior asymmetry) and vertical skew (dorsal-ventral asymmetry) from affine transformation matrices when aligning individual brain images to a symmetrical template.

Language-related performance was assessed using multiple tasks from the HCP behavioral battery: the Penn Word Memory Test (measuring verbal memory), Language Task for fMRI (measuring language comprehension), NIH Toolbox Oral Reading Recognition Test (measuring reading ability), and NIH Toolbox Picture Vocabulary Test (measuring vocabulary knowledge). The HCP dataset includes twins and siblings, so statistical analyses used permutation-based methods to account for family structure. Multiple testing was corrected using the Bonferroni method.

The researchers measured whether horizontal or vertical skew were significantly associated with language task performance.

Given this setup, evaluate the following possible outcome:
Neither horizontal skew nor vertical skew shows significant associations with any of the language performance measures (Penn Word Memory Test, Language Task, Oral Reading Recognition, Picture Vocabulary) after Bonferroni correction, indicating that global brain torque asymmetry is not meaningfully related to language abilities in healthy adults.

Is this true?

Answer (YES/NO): NO